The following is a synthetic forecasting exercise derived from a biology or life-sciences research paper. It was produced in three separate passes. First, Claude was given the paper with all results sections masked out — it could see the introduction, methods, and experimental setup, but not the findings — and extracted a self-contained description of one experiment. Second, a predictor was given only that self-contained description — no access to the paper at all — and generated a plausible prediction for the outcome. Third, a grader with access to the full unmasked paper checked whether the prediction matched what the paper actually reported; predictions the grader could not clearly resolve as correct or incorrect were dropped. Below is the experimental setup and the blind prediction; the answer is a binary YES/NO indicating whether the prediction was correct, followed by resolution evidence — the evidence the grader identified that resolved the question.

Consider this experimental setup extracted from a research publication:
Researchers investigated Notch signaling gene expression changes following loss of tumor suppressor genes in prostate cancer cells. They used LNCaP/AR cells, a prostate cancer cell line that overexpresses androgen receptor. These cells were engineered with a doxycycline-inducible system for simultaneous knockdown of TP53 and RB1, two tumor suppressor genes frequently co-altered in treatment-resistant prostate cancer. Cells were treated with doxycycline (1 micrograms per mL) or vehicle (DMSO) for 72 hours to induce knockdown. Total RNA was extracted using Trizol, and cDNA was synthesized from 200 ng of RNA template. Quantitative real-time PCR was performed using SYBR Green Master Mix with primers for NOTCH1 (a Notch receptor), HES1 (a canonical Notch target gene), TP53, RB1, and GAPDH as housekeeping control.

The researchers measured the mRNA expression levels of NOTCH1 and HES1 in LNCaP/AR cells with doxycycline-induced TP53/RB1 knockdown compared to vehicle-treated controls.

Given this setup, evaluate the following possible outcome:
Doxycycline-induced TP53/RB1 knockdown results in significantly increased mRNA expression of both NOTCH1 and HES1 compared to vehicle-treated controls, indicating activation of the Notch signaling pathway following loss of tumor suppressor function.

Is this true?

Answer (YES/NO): YES